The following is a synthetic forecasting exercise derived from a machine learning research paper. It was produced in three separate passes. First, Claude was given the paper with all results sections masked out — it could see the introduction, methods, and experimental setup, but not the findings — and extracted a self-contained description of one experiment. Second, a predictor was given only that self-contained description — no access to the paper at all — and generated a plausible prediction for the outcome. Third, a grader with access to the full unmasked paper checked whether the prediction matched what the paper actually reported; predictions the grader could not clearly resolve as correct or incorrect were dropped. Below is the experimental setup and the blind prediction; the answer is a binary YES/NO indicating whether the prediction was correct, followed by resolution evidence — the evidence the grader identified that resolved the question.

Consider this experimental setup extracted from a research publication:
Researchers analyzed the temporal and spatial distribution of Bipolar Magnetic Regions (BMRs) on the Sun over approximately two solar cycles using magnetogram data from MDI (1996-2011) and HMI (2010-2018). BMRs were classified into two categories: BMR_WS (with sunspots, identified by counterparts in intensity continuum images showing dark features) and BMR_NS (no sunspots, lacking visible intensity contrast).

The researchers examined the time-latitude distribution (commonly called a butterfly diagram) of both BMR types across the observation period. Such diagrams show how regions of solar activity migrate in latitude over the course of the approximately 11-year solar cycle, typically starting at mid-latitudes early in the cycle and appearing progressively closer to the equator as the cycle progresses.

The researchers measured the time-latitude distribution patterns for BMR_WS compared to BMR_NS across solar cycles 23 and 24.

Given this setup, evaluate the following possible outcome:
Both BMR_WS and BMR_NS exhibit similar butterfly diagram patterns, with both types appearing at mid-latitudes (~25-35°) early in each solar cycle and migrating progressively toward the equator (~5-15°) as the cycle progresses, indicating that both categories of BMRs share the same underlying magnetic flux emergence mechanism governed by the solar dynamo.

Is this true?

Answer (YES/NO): YES